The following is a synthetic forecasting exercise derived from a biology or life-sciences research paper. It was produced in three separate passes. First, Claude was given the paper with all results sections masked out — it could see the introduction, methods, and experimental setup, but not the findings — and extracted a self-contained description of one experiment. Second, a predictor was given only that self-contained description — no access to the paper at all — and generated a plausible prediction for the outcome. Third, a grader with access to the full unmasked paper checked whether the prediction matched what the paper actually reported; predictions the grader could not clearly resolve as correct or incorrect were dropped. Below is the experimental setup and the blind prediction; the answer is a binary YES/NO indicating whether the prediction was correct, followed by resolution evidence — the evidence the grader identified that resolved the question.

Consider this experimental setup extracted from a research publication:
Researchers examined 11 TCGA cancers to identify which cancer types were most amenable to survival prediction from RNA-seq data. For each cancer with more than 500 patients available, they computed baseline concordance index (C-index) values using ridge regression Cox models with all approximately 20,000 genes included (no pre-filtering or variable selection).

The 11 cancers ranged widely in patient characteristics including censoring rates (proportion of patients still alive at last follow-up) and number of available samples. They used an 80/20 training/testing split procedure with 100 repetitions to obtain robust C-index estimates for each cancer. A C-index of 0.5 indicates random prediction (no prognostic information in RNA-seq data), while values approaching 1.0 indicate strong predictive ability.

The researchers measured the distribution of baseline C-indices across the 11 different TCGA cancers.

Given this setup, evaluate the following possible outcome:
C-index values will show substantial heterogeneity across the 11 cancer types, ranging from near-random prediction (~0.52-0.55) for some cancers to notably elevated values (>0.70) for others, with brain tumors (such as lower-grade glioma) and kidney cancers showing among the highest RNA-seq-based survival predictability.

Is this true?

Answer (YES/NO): NO